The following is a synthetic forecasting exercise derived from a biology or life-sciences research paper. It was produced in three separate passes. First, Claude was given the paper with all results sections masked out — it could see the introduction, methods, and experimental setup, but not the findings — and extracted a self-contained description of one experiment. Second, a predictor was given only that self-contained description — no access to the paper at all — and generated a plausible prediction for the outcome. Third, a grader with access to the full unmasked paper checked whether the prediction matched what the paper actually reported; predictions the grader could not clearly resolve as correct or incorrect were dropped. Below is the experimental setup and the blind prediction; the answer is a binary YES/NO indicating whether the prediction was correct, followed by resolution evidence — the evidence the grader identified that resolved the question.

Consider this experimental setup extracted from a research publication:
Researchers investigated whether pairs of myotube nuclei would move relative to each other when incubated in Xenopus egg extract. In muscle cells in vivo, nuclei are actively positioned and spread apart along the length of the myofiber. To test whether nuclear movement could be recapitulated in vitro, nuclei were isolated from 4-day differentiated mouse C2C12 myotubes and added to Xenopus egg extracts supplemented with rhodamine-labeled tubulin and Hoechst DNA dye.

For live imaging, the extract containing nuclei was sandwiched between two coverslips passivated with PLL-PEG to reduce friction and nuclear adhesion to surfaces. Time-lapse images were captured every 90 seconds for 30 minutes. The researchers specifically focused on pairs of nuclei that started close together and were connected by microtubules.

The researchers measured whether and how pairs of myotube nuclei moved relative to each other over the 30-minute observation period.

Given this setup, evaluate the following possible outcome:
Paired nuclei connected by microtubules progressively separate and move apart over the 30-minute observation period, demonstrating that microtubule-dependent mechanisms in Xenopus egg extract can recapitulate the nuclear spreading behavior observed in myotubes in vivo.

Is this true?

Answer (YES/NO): YES